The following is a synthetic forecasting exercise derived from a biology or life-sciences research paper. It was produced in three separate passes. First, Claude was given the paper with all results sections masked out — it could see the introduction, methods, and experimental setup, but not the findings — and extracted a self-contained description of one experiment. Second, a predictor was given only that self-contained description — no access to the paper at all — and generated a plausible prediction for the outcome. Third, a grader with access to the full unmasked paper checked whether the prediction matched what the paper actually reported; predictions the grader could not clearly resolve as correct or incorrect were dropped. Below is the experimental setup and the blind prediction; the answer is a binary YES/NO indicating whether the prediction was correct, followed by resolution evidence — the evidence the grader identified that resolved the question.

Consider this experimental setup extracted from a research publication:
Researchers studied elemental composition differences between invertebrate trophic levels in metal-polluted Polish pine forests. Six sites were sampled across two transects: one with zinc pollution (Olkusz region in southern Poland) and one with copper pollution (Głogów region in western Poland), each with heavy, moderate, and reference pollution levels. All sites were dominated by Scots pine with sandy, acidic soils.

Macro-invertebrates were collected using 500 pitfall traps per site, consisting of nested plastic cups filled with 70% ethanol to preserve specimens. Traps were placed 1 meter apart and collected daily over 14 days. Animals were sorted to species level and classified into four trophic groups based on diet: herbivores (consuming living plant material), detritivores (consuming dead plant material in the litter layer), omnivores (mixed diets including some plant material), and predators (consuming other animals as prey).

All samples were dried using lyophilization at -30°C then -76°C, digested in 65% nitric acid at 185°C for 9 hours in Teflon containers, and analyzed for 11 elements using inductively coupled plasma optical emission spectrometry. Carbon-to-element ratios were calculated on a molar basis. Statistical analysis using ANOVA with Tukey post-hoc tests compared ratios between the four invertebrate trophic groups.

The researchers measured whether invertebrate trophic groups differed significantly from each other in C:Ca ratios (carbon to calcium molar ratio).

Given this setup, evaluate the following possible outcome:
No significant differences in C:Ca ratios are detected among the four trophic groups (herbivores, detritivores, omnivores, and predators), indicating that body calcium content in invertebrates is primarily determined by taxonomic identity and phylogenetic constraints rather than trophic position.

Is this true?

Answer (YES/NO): NO